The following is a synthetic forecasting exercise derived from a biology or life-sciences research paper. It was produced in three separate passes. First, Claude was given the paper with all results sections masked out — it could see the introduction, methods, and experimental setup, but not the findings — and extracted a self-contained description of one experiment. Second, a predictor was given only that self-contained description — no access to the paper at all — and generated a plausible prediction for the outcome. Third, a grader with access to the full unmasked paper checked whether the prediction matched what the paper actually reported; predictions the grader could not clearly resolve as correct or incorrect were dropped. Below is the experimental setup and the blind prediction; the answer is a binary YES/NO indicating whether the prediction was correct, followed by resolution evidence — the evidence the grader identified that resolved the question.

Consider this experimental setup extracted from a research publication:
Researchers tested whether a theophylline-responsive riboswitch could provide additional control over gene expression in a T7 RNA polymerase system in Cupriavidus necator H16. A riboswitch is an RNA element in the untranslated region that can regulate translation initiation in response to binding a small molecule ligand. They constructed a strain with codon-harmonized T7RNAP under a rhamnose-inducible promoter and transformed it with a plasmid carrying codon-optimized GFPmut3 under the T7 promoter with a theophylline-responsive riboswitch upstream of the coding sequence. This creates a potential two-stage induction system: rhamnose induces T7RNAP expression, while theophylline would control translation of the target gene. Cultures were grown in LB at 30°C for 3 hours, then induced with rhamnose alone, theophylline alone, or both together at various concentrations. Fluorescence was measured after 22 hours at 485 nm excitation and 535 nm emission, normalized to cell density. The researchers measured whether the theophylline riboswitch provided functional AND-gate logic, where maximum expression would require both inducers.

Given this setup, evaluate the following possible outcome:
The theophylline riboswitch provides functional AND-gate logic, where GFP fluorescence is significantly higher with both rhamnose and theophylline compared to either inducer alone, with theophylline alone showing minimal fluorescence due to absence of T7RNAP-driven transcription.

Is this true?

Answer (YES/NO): YES